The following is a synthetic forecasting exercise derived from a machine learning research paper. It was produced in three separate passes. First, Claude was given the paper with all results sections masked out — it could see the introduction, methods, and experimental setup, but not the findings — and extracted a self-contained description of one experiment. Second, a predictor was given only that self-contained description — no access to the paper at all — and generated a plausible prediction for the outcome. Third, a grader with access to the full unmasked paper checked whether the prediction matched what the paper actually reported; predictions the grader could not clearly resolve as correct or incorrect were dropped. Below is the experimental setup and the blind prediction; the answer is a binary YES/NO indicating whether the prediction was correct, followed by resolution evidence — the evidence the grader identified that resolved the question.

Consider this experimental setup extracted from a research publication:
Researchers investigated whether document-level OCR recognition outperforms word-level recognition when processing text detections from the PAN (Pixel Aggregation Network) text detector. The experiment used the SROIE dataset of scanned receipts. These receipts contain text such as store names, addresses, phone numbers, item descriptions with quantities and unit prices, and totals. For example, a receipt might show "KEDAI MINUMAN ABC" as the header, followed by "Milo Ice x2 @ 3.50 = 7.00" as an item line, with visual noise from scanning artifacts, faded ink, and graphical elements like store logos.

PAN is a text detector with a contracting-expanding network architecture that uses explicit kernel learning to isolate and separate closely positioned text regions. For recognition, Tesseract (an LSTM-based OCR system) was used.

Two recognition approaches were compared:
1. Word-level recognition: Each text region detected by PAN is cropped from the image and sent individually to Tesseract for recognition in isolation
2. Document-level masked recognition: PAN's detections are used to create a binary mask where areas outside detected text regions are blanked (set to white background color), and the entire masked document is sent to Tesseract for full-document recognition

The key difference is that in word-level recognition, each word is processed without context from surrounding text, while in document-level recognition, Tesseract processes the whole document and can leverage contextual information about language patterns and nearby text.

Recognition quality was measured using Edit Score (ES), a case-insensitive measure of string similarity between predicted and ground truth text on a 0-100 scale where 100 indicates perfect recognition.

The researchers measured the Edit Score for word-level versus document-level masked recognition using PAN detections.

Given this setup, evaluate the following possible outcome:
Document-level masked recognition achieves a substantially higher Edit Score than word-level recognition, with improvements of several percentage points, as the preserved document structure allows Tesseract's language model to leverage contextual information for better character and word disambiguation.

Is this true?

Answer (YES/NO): YES